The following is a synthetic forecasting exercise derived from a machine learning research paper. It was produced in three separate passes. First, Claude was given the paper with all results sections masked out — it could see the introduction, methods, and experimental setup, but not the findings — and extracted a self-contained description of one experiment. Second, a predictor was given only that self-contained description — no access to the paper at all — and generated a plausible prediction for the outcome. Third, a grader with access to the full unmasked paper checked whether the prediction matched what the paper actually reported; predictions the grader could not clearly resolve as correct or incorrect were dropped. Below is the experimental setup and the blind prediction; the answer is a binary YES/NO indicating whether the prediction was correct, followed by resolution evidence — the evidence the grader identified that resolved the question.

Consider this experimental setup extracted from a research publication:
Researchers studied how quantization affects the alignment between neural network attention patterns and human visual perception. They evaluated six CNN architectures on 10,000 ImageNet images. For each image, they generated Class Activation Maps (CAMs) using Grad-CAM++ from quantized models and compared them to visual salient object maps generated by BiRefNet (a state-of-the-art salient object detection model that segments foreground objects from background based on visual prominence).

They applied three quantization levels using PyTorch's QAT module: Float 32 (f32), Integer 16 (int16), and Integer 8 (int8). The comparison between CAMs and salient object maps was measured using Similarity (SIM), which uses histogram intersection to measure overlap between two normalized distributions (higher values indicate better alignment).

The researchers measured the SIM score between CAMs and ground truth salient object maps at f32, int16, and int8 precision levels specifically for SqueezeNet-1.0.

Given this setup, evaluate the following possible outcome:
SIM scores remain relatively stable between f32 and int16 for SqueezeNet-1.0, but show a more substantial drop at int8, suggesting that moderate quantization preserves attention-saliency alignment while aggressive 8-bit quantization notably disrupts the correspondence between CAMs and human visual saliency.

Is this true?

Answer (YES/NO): NO